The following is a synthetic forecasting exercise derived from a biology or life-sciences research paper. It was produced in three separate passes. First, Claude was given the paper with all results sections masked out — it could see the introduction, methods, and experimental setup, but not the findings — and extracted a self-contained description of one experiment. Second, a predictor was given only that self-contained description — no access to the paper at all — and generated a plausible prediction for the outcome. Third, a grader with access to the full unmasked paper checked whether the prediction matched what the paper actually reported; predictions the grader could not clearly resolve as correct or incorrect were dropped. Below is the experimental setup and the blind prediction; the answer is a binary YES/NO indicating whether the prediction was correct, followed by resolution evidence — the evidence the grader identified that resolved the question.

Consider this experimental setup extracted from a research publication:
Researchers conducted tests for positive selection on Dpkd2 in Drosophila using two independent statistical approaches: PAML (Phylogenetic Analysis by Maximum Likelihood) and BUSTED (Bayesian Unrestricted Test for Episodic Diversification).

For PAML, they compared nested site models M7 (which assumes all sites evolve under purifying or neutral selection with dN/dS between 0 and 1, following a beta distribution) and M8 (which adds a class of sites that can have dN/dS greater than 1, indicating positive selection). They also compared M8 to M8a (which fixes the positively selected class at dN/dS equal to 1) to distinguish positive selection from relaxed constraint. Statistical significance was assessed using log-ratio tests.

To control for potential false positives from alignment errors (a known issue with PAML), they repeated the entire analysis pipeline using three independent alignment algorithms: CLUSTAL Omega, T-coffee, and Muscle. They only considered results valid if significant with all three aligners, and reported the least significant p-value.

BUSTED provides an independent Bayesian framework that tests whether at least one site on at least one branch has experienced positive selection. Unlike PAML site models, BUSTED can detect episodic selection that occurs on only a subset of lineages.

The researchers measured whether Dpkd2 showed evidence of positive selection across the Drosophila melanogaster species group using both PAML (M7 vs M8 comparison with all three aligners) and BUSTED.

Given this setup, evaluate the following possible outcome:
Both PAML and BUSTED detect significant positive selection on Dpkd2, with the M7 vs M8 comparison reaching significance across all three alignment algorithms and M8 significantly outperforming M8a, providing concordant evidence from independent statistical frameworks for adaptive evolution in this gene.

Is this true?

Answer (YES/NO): YES